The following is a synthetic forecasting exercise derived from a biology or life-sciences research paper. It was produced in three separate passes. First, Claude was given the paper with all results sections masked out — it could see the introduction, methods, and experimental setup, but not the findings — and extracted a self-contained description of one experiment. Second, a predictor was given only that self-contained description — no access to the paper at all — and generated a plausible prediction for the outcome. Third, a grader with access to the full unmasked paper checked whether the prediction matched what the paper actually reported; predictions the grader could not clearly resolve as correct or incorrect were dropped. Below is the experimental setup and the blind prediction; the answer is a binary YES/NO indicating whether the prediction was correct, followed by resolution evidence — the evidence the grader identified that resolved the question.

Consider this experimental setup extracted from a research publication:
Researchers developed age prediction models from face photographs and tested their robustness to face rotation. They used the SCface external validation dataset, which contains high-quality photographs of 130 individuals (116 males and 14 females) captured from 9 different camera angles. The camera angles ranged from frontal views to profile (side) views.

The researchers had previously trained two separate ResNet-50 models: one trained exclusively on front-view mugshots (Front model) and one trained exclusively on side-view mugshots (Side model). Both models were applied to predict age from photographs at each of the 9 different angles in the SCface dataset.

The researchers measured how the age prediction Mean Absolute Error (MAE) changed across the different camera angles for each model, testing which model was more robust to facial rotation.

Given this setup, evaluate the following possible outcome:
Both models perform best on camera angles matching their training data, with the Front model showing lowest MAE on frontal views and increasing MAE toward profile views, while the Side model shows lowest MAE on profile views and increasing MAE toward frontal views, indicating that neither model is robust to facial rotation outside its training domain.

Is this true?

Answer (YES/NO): NO